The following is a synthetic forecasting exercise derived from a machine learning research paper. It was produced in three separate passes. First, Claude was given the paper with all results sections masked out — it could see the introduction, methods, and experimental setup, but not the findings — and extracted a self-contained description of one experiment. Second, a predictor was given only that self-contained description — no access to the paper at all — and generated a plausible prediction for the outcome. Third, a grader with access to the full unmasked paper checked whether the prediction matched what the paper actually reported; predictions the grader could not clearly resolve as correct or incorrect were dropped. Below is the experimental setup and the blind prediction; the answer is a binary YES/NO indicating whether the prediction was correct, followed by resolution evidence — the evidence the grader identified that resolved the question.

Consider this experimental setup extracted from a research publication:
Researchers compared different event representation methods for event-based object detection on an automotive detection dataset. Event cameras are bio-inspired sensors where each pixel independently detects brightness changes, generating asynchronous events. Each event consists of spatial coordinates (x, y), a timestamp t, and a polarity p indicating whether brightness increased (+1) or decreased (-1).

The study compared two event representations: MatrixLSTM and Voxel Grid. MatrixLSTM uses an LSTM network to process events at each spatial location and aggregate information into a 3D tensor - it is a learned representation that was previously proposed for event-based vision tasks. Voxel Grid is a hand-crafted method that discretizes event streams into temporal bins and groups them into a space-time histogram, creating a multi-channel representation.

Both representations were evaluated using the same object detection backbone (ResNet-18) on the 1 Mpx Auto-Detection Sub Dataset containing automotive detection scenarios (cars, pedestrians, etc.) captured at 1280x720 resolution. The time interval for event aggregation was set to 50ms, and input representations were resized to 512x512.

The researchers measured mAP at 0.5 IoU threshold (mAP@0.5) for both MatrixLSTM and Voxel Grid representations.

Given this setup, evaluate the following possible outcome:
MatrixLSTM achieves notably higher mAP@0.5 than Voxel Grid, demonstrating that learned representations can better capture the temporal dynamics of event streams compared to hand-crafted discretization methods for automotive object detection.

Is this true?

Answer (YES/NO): NO